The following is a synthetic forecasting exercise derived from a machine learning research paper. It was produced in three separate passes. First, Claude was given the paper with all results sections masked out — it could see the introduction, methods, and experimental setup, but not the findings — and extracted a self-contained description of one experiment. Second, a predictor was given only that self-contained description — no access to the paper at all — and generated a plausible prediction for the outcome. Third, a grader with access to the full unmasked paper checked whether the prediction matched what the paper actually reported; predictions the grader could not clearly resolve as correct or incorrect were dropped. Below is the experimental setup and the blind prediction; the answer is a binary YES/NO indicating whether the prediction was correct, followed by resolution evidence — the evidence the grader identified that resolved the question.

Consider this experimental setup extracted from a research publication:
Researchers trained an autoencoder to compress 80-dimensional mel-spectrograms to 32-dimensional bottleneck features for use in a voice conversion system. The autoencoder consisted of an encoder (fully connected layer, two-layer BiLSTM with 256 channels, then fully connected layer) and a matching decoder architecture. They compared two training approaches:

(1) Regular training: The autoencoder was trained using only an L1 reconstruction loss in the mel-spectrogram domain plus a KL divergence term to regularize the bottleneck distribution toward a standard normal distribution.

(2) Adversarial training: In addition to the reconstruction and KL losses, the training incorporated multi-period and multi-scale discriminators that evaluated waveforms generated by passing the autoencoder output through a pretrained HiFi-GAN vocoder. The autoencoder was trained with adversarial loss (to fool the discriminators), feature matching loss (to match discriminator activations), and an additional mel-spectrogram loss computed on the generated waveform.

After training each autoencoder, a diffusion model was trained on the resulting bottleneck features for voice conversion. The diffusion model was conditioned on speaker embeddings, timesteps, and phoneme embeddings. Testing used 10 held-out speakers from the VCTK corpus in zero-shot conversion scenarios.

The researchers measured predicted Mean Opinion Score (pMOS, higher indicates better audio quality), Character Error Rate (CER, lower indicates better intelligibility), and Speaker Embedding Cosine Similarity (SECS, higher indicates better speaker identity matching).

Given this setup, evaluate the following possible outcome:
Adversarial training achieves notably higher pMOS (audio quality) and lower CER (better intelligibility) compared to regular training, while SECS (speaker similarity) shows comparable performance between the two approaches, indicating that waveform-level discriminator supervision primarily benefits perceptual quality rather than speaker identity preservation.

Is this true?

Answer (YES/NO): NO